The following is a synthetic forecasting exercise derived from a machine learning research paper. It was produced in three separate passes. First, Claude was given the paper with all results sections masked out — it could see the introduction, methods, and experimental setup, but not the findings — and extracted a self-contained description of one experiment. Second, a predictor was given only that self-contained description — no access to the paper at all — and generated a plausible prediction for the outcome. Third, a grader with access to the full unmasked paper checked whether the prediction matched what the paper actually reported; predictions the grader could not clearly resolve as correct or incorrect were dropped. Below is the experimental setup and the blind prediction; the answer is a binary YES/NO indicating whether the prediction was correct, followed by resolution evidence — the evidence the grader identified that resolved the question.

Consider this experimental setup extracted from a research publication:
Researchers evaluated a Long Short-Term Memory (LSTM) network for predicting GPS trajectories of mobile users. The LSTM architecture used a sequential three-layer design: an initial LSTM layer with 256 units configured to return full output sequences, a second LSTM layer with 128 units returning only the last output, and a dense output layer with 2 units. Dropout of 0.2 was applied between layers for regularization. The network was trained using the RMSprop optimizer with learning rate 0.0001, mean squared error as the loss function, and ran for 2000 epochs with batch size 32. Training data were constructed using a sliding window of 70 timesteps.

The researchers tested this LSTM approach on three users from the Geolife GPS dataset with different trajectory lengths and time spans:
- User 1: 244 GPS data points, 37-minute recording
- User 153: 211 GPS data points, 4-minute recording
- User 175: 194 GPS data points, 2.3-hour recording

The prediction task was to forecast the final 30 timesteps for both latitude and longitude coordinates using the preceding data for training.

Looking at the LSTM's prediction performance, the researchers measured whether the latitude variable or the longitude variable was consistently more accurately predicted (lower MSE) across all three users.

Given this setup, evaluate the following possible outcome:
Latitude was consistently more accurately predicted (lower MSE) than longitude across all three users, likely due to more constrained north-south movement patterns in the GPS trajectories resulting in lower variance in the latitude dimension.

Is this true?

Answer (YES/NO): NO